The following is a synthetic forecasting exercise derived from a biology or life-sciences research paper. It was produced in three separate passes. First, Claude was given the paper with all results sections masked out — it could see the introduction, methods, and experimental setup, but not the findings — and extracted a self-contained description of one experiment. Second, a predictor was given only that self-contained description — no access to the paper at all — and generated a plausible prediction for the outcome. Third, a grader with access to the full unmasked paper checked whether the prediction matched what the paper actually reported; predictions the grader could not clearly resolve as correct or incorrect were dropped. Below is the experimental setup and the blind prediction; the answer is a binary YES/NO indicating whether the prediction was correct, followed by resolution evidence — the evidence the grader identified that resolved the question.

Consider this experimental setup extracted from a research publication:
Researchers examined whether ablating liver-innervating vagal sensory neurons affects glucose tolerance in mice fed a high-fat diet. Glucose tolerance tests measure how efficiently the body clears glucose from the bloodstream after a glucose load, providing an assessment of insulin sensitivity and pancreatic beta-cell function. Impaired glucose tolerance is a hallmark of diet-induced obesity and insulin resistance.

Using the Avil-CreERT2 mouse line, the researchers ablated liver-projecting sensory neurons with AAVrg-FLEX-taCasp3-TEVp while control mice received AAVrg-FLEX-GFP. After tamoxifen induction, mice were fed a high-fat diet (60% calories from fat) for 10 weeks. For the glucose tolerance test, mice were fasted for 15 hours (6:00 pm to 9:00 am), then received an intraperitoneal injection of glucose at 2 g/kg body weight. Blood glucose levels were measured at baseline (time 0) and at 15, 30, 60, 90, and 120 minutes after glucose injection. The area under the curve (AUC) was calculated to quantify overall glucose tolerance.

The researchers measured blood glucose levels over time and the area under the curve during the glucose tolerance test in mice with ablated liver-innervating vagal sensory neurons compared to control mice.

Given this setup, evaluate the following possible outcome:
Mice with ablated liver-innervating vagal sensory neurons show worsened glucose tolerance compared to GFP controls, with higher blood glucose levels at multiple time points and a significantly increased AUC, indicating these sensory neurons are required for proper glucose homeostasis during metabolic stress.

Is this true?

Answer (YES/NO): NO